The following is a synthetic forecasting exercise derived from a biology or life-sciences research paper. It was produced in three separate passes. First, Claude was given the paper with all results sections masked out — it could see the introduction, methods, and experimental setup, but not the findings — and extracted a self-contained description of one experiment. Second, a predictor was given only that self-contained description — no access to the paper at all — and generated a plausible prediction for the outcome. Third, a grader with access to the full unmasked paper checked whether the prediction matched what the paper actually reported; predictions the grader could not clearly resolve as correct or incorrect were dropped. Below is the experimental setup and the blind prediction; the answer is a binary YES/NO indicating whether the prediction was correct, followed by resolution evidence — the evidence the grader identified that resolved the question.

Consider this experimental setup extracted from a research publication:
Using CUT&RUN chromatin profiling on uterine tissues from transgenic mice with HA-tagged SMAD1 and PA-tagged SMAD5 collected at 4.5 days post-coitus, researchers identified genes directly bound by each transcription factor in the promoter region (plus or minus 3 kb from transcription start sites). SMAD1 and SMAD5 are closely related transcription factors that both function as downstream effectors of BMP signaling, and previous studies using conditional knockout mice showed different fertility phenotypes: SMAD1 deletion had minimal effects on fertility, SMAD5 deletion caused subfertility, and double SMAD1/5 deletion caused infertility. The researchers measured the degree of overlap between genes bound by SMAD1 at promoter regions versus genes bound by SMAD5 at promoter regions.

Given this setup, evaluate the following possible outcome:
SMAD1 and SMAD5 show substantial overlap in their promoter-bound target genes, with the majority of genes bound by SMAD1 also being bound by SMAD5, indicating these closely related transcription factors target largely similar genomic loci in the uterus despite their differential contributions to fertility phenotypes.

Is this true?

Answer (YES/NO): NO